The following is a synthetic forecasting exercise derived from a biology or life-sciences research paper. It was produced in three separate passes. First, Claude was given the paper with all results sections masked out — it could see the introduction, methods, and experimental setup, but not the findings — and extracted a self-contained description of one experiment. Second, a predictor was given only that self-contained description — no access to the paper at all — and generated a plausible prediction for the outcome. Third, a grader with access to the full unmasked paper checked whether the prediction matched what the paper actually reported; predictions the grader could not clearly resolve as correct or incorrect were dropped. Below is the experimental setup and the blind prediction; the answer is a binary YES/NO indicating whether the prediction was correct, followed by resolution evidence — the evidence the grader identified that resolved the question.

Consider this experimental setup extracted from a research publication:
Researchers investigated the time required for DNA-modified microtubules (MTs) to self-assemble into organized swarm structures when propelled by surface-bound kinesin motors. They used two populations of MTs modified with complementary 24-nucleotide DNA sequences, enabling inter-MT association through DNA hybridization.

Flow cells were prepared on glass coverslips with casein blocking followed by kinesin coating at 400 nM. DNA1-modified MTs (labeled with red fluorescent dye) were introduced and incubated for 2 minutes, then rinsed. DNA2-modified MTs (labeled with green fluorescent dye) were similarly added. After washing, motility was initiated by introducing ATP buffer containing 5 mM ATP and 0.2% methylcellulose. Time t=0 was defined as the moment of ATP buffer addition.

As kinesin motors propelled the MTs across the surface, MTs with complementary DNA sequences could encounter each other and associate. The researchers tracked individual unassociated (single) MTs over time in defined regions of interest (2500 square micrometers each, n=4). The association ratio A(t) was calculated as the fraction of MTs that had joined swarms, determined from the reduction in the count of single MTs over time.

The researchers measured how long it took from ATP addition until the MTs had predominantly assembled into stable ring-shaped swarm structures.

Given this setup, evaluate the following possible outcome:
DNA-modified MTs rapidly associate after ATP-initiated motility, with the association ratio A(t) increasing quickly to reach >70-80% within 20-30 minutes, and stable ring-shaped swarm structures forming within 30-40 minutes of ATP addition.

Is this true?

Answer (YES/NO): NO